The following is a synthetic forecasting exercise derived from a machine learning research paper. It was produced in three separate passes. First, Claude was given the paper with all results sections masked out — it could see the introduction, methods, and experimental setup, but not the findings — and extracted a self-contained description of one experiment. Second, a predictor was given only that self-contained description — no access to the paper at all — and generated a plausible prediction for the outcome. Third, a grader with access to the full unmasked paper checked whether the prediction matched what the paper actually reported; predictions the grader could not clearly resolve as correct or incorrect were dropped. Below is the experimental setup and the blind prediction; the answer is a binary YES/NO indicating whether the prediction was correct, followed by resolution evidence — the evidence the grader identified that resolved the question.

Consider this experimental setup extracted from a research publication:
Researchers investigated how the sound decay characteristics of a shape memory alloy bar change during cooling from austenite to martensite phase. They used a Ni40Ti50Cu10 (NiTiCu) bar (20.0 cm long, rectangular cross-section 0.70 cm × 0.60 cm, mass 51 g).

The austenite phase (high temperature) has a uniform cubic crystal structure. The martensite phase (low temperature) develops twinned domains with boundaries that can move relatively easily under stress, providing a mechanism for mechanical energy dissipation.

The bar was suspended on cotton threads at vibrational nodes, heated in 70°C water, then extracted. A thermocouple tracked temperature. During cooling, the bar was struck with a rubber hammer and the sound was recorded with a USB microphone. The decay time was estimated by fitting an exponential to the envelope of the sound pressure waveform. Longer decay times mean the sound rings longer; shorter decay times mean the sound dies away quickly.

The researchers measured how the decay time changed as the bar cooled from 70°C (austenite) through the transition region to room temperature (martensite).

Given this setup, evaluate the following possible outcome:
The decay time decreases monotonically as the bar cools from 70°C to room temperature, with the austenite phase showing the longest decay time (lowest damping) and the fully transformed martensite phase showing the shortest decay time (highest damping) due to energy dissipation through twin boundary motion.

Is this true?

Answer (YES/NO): YES